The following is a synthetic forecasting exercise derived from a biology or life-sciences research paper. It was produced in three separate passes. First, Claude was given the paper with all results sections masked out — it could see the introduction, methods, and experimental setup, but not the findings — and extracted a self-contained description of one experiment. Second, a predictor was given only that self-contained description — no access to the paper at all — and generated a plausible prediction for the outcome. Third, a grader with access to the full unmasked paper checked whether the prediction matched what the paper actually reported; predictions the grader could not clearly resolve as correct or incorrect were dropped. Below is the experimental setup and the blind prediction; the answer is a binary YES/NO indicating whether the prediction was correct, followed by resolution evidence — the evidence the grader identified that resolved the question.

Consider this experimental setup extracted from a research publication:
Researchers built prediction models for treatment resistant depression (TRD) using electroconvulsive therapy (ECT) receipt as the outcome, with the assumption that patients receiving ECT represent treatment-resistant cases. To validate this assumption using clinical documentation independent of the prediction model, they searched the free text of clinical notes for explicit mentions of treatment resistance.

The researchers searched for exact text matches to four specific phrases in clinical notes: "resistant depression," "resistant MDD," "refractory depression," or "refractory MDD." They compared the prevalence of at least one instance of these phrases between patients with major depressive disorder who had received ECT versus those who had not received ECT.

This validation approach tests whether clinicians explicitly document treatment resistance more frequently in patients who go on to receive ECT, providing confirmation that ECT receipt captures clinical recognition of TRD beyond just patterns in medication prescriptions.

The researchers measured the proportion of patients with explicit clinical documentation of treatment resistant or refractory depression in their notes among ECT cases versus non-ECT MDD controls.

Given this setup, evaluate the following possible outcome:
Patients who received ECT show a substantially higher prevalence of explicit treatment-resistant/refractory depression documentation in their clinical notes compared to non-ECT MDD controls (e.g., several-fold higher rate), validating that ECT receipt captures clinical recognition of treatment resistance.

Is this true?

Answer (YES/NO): YES